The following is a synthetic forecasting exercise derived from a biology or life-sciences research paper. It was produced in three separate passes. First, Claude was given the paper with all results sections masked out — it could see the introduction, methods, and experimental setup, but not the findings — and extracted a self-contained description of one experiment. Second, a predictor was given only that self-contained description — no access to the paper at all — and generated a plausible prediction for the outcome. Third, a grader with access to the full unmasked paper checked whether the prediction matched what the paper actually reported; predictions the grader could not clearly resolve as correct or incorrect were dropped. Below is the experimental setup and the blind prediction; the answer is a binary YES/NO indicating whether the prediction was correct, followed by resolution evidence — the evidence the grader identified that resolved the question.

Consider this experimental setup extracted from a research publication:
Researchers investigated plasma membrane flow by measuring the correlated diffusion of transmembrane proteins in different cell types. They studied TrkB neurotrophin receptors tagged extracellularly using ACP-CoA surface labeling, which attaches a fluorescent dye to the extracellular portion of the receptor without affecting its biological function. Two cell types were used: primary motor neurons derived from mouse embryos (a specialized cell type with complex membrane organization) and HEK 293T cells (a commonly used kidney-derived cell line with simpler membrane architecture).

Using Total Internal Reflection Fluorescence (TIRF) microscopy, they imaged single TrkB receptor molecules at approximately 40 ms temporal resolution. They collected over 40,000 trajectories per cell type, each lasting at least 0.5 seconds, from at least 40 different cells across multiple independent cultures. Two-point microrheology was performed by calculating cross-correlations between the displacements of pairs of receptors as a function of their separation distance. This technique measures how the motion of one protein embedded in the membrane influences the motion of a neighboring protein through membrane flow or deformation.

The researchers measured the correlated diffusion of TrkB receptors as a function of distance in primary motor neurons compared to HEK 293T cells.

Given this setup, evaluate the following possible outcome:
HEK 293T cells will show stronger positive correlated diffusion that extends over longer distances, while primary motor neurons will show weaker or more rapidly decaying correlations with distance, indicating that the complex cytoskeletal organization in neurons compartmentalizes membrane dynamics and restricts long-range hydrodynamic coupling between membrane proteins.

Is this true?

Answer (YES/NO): NO